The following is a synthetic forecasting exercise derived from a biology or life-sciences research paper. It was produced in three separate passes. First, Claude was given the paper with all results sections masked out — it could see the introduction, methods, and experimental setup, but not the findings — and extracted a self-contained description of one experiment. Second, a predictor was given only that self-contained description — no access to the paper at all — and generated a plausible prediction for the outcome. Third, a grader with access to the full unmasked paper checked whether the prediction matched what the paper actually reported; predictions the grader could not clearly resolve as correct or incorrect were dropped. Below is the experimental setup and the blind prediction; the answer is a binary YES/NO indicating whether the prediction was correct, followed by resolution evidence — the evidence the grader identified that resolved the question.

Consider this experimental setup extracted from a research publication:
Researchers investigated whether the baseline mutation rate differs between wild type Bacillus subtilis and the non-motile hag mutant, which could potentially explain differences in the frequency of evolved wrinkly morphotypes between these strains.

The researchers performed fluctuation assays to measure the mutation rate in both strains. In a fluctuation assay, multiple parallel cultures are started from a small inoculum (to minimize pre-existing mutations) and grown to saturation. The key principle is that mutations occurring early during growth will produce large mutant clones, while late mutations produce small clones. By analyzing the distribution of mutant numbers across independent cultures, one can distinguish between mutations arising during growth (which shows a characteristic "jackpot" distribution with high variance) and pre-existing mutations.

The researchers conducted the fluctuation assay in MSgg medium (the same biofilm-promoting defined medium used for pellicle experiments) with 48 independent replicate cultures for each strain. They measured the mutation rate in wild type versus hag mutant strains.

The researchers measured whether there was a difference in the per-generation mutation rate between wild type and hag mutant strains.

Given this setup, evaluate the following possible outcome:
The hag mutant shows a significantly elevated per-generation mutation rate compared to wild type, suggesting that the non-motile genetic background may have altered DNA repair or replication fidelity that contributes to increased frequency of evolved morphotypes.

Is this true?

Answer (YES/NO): NO